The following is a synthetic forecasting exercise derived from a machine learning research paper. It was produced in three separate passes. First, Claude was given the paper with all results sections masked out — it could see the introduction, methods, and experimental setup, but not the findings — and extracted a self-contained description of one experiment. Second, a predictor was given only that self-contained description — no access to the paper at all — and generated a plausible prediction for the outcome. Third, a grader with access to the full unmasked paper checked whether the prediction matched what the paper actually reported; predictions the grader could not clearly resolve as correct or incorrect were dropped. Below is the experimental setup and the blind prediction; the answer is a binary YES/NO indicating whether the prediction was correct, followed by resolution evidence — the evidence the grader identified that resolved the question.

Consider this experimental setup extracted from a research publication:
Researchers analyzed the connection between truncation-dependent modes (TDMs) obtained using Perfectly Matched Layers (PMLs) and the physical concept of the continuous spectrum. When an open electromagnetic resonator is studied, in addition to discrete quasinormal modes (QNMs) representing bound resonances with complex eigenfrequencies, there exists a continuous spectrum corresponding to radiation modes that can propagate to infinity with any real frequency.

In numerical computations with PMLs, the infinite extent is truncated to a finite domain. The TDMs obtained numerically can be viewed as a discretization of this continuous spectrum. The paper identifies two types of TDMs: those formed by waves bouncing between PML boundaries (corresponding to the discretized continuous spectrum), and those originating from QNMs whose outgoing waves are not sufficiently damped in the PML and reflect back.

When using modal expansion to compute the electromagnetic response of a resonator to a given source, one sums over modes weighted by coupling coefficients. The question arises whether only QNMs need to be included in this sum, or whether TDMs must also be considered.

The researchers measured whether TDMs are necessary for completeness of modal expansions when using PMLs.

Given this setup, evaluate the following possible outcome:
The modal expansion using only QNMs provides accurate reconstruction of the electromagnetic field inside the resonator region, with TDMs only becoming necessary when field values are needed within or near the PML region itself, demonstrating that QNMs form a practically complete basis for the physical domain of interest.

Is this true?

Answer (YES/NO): NO